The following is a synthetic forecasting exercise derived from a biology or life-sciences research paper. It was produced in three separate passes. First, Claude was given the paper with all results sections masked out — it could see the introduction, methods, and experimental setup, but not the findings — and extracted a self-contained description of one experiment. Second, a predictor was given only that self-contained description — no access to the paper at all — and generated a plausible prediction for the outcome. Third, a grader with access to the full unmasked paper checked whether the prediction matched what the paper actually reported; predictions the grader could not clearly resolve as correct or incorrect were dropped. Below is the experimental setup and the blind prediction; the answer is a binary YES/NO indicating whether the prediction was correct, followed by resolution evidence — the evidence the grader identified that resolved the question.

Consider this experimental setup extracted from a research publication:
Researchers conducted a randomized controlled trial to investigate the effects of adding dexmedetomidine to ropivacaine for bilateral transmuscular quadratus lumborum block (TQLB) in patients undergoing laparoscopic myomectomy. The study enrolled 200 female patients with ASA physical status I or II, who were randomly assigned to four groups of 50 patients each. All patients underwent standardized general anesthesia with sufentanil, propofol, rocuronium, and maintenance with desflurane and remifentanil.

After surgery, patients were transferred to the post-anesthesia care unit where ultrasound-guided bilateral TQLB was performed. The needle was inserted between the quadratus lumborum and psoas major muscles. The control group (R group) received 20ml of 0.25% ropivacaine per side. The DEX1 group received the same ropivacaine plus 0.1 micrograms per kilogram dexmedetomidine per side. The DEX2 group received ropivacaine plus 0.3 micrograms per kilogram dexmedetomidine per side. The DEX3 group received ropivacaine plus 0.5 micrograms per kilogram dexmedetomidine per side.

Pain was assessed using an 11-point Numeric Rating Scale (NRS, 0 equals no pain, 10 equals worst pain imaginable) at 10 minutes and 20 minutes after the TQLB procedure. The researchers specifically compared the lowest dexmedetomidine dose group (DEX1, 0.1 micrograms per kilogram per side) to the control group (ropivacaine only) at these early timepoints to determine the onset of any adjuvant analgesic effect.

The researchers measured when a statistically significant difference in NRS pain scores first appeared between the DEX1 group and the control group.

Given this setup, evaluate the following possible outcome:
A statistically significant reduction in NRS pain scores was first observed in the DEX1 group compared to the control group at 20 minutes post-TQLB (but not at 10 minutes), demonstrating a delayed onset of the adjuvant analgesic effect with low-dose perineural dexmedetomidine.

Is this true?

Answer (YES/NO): YES